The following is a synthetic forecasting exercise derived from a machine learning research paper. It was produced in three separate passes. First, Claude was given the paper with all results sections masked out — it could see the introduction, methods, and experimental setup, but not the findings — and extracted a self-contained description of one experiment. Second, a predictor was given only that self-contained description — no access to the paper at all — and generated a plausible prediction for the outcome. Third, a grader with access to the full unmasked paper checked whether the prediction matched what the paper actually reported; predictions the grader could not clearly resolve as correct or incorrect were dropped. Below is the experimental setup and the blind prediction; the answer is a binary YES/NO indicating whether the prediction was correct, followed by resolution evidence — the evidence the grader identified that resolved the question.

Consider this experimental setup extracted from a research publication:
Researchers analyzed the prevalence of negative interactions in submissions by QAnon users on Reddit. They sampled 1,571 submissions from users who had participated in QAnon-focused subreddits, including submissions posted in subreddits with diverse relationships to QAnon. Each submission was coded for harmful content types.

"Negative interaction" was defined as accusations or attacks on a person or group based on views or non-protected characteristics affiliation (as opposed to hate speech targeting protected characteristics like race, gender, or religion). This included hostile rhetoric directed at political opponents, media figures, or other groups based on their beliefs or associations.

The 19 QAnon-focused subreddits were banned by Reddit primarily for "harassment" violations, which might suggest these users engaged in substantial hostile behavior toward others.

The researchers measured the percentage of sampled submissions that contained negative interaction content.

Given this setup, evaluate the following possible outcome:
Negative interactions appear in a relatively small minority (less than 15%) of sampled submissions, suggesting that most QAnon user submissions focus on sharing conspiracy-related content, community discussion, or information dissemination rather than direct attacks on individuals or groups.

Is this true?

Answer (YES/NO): YES